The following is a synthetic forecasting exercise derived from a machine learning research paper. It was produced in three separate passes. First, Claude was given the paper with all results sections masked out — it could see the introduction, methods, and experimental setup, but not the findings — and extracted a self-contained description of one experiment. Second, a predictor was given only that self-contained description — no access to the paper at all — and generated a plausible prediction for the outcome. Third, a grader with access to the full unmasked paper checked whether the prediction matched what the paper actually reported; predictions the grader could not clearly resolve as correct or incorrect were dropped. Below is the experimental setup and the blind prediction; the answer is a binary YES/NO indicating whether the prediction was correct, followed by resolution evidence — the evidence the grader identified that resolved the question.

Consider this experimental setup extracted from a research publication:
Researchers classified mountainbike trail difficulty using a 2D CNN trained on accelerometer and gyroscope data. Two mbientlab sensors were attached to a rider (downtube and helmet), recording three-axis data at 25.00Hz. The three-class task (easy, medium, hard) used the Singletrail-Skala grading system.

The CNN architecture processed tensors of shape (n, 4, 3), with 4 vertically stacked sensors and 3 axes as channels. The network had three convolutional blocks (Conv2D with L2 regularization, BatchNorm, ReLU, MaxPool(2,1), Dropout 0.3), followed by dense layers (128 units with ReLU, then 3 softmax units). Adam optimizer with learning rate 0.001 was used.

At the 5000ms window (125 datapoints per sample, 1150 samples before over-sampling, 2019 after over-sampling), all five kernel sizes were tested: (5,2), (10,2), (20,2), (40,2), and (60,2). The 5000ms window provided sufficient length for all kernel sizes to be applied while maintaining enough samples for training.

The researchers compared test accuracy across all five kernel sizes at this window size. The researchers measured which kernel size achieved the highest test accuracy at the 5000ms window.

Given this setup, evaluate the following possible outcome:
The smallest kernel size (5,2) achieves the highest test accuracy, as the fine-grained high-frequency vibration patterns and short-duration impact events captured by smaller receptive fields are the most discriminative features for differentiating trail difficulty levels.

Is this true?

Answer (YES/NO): NO